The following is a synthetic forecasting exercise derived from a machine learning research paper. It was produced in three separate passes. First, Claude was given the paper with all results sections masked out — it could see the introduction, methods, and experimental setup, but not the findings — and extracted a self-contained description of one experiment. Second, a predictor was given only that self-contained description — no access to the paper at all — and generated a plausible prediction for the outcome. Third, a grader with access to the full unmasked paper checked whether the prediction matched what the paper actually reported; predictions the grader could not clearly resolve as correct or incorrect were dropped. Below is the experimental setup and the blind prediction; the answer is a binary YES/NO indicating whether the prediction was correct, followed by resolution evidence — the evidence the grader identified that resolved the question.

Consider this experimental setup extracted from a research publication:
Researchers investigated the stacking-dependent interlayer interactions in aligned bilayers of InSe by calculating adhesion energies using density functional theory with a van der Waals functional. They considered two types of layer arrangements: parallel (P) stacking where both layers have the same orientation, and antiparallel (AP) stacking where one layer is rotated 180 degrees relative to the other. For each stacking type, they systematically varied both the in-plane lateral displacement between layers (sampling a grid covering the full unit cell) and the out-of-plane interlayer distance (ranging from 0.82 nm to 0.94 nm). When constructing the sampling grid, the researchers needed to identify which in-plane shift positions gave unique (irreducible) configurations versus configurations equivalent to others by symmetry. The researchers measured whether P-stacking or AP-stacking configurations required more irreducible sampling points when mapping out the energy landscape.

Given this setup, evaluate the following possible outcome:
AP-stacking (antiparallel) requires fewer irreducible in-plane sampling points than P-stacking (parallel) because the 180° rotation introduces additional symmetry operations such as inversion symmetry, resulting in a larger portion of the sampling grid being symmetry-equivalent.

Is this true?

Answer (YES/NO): NO